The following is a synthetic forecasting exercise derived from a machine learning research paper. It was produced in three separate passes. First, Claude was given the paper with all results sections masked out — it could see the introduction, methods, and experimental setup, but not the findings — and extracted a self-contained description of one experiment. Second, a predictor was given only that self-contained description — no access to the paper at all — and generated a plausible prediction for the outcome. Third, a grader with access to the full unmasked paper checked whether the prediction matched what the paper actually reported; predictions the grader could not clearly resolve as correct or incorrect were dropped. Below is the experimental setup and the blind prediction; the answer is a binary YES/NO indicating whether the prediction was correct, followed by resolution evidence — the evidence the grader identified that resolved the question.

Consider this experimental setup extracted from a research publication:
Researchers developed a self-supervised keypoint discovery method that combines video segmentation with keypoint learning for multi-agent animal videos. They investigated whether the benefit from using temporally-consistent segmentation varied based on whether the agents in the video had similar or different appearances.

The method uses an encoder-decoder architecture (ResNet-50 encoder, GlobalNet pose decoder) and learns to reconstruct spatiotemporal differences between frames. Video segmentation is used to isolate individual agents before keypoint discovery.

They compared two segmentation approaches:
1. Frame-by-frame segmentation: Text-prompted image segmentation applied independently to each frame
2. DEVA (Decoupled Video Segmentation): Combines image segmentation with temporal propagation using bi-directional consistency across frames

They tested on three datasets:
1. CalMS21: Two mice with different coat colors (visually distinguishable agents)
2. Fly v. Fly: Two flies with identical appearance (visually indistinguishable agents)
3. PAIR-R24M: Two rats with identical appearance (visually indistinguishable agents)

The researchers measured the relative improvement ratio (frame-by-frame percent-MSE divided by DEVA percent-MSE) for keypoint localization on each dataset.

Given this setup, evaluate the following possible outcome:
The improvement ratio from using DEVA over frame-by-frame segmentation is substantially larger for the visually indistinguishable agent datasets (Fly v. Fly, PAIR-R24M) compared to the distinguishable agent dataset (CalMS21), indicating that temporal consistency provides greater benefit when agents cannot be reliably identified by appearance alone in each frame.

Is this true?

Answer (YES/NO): YES